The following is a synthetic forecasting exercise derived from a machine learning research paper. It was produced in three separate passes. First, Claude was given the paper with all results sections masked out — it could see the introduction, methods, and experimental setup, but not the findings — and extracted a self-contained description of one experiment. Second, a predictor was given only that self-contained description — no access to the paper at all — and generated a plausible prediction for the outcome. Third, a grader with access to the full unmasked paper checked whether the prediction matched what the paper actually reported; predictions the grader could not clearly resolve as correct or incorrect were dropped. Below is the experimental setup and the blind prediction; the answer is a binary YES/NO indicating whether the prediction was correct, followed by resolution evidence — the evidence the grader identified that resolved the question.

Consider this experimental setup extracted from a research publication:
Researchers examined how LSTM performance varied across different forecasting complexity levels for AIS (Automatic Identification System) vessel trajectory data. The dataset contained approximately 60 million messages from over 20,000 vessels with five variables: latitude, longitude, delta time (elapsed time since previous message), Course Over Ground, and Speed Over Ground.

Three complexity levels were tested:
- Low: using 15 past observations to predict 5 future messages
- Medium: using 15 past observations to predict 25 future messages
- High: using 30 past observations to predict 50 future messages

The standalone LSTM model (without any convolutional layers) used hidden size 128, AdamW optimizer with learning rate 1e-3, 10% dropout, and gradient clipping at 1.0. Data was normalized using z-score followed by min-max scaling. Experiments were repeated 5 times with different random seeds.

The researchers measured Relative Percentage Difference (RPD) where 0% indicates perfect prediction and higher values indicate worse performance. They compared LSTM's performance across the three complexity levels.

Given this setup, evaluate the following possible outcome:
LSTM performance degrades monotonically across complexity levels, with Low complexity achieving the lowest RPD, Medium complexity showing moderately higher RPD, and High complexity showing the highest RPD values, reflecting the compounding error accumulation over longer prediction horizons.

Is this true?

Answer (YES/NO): NO